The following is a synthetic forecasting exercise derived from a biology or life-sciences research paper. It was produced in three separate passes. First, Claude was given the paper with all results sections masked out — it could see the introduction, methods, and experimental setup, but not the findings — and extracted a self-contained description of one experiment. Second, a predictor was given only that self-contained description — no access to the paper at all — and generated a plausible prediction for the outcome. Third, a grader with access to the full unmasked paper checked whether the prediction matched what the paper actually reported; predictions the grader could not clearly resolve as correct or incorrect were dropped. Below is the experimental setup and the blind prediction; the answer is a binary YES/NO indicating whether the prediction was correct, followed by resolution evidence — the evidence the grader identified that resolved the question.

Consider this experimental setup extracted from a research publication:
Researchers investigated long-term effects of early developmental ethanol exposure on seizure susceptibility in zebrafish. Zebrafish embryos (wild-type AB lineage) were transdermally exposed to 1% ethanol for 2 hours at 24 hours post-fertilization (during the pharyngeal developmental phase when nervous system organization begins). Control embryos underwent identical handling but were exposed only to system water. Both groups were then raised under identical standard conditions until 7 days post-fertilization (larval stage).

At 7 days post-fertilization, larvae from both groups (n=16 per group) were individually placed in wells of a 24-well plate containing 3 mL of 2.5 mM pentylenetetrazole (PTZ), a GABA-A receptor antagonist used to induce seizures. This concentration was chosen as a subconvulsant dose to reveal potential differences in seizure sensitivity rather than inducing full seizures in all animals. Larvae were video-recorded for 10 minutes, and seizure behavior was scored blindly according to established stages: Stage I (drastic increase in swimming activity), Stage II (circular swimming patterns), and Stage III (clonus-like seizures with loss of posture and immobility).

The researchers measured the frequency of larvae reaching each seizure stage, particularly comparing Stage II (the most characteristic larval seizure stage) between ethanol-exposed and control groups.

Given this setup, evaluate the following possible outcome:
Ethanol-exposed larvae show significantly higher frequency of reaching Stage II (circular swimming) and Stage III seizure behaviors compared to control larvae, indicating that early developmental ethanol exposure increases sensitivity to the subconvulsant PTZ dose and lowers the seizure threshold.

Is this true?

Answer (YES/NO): NO